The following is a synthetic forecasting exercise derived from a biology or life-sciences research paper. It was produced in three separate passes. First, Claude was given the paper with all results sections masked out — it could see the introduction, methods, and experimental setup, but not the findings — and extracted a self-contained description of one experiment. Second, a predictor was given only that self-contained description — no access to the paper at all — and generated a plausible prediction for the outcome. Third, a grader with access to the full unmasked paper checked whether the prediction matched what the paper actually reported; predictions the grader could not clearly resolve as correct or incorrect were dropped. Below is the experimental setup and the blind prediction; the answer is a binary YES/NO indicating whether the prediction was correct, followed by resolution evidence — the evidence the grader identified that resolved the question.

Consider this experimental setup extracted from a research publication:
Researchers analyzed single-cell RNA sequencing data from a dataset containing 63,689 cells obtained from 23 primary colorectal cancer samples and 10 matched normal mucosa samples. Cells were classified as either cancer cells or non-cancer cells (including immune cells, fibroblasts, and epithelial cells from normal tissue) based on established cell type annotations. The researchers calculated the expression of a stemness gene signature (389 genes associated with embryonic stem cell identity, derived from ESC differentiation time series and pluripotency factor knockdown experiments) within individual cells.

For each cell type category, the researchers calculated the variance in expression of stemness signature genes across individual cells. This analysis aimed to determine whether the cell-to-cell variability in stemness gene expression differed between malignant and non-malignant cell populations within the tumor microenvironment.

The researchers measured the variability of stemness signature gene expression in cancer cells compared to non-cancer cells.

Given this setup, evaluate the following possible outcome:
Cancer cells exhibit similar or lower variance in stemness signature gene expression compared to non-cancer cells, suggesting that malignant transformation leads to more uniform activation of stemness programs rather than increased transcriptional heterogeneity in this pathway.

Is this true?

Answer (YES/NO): NO